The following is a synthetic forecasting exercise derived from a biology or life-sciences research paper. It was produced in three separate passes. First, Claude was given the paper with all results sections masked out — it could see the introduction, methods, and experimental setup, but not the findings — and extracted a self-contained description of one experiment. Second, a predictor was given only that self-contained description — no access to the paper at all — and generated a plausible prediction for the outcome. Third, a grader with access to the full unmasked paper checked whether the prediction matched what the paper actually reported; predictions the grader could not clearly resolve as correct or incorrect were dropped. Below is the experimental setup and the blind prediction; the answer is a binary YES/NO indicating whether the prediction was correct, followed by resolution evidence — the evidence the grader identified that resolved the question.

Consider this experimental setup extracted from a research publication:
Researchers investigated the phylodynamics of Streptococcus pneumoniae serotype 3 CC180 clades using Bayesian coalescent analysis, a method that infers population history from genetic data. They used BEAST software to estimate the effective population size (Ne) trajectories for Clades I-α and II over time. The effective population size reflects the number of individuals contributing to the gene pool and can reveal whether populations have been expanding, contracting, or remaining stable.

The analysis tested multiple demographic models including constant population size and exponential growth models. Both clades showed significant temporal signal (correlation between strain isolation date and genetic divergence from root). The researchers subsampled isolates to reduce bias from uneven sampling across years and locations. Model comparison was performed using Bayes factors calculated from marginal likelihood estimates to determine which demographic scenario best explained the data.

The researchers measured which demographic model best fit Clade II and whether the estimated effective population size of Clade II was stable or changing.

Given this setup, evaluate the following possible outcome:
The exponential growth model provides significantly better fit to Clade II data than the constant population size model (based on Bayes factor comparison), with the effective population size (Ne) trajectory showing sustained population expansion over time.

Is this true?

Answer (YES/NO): YES